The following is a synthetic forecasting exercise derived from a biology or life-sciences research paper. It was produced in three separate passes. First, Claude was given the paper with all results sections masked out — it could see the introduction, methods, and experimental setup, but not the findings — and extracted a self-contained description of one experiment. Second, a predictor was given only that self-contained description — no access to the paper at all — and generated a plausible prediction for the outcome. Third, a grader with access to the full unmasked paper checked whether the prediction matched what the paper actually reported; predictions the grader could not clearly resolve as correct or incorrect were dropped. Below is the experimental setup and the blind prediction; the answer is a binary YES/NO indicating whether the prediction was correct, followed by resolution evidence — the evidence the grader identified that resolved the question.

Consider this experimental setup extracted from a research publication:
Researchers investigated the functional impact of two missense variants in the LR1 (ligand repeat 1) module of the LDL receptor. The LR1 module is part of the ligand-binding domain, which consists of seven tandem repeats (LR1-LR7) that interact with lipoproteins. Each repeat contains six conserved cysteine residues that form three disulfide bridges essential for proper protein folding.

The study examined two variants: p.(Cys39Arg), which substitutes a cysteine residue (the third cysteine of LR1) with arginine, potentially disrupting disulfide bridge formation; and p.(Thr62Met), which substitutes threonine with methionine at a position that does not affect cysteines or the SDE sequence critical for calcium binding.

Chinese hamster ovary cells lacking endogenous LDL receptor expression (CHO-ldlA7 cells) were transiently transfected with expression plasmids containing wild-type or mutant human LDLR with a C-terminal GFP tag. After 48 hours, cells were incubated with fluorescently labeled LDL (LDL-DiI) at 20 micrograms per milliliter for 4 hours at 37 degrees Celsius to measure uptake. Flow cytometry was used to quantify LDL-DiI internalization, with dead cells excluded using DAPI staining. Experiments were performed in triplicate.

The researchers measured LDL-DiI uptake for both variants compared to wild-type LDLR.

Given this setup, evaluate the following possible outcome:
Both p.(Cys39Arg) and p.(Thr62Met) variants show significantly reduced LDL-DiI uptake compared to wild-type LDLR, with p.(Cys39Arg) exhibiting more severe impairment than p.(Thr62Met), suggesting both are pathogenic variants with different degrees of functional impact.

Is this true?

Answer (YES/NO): NO